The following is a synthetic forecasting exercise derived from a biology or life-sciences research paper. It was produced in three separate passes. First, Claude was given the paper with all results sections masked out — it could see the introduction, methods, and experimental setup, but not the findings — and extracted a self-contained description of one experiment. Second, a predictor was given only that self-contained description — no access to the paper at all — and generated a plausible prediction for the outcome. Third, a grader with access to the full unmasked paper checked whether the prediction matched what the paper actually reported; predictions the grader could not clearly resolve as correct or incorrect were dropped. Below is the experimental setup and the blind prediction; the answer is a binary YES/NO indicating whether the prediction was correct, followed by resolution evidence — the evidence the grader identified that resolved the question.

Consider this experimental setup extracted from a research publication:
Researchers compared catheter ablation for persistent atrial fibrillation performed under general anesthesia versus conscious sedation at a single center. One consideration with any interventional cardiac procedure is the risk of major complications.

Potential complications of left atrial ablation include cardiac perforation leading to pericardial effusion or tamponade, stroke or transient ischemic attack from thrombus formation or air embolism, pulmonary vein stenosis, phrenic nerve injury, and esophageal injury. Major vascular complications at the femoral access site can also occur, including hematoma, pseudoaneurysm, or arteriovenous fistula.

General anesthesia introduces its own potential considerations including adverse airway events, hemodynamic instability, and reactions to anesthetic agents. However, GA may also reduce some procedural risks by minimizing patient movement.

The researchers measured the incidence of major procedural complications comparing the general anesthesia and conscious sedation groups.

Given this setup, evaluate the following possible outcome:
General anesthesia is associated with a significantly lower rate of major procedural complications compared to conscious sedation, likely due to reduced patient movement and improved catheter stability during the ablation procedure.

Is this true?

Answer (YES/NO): NO